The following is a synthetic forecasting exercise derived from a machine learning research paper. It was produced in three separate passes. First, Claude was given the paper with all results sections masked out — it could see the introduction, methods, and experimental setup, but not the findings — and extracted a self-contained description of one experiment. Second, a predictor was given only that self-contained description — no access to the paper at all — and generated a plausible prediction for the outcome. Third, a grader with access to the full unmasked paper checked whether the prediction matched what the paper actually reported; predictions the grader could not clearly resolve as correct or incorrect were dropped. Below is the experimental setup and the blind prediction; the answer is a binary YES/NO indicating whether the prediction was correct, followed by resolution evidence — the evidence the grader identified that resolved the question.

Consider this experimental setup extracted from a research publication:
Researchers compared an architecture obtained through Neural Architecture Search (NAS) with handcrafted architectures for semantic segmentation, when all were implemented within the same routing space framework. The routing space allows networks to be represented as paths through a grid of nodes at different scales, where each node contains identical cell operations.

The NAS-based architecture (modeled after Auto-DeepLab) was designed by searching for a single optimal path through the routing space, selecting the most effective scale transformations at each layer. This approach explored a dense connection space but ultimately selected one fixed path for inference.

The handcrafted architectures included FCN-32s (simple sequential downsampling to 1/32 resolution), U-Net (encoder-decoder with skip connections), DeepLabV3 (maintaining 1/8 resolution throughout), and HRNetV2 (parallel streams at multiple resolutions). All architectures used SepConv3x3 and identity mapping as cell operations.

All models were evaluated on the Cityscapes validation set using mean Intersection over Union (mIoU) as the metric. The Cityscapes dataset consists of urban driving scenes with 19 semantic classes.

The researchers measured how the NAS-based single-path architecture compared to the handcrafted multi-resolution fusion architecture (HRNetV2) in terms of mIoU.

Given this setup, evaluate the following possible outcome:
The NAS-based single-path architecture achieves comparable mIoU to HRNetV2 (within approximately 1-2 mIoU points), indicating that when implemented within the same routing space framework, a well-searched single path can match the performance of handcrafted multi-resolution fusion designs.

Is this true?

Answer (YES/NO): NO